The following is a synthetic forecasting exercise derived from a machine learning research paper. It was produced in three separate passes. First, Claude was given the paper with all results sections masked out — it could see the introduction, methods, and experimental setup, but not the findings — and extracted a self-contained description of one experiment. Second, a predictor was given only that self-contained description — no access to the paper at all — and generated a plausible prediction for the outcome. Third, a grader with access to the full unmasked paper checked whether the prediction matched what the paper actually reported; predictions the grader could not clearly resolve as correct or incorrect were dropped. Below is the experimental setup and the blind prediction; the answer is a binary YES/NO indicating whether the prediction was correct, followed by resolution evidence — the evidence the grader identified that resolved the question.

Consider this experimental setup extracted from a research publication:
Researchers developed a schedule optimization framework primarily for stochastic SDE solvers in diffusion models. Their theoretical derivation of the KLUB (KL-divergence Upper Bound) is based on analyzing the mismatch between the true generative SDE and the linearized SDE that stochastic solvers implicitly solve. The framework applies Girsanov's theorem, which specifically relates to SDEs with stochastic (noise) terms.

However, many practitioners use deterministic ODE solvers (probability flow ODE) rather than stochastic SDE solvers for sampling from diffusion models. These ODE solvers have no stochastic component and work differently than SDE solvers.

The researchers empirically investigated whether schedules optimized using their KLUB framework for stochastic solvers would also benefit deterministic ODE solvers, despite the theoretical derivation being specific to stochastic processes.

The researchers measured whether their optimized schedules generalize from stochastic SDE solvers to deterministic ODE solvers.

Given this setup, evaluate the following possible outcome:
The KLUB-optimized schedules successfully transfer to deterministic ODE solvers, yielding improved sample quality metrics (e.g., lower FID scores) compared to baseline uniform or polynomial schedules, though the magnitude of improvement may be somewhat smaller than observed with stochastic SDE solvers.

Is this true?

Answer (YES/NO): YES